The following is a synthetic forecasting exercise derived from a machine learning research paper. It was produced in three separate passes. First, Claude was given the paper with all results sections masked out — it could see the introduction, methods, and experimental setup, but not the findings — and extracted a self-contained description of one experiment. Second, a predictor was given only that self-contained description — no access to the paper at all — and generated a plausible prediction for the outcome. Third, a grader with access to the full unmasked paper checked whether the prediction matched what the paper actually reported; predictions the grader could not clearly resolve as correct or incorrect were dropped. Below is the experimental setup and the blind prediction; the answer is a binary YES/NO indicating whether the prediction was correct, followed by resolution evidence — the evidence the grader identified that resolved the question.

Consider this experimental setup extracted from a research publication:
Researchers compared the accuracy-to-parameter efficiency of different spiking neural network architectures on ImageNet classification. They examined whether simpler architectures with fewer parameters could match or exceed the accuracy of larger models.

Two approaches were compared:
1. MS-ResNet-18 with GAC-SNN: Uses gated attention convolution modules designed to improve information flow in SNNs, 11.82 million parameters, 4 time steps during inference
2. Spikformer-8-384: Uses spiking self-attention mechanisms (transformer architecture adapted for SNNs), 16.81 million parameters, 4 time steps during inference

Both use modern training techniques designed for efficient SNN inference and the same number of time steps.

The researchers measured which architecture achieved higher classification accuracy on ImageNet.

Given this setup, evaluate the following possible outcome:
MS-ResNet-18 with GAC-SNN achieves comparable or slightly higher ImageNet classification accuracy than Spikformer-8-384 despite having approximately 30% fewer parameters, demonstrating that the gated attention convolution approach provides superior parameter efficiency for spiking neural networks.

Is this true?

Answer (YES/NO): NO